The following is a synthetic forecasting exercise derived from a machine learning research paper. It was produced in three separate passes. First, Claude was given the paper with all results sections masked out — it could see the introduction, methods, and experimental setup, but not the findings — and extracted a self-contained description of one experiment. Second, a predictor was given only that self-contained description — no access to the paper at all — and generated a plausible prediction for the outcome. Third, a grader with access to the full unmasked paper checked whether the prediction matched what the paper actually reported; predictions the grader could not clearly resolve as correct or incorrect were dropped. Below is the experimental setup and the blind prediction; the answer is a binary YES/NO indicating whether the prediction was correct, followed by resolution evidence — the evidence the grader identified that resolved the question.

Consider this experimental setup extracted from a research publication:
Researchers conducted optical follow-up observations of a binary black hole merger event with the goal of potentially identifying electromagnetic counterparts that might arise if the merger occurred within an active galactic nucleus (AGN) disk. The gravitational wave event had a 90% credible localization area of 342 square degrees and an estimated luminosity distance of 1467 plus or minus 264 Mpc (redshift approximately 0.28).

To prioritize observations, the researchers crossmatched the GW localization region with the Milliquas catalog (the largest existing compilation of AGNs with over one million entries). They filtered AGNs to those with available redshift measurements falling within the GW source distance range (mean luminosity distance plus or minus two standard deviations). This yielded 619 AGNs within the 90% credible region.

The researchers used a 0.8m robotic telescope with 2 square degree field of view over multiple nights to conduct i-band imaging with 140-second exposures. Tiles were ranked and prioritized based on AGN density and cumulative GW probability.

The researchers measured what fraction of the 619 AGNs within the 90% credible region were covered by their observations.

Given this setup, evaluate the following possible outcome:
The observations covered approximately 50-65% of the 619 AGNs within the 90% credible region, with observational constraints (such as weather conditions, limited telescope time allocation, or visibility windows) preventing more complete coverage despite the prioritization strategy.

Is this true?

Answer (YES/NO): NO